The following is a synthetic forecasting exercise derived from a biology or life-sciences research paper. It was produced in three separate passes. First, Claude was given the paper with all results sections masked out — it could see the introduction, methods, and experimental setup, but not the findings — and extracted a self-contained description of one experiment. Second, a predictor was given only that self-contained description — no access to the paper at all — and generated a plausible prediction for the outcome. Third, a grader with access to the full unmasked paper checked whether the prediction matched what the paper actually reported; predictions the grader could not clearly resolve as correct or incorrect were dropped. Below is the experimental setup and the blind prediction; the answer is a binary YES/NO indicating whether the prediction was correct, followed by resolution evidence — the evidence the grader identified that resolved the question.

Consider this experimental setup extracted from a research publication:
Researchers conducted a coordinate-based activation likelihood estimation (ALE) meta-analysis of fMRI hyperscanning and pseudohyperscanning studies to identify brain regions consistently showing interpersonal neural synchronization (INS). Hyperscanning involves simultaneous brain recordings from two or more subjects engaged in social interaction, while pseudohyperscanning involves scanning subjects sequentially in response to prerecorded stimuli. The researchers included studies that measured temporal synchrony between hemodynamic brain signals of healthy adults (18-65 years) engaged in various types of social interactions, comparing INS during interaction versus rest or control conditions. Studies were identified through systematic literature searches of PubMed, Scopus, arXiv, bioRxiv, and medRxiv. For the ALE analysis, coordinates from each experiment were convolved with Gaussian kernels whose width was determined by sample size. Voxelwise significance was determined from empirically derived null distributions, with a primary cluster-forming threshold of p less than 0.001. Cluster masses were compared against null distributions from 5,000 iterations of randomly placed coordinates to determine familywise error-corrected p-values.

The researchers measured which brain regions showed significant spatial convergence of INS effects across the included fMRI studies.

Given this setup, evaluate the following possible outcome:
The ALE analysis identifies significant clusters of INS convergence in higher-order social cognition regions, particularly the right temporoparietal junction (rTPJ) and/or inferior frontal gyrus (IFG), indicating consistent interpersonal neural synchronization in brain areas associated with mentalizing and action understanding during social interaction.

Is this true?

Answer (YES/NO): YES